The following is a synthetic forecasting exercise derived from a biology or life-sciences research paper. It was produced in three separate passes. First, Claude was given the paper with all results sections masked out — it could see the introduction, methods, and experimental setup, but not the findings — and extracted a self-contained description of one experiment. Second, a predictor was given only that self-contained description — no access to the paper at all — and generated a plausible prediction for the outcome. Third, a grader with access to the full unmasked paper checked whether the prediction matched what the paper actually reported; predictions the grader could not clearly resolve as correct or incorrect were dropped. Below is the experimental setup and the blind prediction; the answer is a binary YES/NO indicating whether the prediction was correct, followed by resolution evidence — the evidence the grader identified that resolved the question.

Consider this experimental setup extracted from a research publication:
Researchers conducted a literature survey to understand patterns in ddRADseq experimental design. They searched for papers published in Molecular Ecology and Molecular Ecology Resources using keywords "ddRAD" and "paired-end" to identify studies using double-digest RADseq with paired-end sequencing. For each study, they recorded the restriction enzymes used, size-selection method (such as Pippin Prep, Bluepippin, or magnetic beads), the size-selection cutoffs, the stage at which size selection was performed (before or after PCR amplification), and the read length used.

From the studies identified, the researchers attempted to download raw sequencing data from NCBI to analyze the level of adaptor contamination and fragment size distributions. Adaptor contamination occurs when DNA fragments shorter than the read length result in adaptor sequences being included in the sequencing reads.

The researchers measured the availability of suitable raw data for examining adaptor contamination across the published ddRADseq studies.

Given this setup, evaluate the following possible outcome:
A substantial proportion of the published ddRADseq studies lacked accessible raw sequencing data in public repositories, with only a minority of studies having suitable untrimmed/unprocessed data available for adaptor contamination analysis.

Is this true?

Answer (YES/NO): YES